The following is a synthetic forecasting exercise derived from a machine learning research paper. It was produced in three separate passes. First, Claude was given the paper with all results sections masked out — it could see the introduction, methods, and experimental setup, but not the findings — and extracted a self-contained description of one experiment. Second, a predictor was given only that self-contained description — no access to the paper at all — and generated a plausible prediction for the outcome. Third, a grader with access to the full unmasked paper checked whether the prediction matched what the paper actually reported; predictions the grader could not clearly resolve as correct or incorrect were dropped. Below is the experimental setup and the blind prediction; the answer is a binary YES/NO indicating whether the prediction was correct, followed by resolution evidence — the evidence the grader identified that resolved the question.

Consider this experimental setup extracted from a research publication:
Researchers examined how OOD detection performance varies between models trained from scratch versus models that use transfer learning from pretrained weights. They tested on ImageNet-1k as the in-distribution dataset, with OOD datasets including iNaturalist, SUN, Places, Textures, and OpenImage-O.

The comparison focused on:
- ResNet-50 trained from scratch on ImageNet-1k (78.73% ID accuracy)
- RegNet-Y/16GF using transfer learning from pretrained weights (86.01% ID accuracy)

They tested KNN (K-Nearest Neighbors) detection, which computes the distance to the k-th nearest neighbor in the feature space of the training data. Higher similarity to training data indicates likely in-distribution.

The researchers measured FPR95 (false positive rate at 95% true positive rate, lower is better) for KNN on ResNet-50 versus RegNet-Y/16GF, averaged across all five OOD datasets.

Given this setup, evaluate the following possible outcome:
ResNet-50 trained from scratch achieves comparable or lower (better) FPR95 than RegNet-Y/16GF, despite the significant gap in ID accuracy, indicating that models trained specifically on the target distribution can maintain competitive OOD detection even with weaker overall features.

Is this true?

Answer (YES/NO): NO